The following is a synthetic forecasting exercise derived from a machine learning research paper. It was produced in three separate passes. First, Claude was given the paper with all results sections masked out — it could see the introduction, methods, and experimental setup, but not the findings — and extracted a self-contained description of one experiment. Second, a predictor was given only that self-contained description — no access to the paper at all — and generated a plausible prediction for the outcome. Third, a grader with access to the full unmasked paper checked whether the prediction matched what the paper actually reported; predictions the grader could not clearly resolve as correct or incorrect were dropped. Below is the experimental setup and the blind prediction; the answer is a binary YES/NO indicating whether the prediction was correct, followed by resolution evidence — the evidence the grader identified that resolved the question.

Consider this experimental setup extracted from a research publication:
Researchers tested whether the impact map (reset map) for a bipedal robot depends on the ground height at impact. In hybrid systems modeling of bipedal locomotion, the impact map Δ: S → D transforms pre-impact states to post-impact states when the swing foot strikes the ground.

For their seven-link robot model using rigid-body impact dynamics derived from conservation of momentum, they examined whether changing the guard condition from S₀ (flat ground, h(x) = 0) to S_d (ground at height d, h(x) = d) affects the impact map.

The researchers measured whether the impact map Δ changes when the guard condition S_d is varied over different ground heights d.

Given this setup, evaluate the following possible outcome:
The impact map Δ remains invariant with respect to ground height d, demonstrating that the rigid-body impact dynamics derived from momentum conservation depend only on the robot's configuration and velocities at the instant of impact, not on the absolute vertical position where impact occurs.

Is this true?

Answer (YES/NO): YES